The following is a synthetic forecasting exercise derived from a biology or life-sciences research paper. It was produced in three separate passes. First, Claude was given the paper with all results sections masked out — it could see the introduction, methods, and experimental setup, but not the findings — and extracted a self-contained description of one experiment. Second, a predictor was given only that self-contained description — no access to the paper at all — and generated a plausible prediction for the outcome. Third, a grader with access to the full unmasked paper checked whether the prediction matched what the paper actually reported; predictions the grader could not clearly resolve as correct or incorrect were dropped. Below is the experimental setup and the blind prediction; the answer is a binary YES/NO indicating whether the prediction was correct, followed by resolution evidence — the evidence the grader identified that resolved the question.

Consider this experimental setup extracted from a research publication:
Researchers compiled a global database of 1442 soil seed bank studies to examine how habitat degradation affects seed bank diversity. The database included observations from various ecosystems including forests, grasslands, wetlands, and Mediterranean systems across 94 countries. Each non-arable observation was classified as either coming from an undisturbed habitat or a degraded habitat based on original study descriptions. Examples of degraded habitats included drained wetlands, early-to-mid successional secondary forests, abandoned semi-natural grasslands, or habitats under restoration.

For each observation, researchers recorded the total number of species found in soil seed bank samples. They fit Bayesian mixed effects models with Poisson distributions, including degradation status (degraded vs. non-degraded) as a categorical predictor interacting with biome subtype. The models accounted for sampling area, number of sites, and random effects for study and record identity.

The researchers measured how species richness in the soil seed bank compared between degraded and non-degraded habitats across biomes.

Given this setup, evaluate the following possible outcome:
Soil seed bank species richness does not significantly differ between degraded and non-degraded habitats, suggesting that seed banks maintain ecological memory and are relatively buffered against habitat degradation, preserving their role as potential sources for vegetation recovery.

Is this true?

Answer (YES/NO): NO